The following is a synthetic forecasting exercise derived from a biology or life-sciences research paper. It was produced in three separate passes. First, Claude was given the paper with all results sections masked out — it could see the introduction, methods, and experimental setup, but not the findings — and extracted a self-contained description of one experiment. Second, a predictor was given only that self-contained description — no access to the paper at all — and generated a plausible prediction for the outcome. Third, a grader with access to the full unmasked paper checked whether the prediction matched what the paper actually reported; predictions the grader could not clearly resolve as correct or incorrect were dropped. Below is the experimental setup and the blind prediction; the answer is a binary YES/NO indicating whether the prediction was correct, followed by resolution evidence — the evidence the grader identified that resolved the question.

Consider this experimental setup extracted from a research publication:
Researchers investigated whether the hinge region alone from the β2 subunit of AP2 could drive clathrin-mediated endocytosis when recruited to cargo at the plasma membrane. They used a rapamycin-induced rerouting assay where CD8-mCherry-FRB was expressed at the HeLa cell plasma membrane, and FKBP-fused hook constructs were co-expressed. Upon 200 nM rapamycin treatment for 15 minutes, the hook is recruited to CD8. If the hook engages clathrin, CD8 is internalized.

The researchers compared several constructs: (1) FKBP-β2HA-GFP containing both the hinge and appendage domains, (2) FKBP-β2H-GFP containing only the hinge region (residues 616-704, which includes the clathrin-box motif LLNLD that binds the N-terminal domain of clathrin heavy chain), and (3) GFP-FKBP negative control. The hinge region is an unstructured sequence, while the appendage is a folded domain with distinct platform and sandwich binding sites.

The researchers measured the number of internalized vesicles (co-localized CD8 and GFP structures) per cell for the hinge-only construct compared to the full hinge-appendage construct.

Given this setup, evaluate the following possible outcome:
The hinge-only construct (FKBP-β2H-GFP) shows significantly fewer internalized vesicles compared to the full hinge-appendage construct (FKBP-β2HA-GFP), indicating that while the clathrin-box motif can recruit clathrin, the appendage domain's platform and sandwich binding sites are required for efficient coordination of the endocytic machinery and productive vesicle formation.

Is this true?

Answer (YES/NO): NO